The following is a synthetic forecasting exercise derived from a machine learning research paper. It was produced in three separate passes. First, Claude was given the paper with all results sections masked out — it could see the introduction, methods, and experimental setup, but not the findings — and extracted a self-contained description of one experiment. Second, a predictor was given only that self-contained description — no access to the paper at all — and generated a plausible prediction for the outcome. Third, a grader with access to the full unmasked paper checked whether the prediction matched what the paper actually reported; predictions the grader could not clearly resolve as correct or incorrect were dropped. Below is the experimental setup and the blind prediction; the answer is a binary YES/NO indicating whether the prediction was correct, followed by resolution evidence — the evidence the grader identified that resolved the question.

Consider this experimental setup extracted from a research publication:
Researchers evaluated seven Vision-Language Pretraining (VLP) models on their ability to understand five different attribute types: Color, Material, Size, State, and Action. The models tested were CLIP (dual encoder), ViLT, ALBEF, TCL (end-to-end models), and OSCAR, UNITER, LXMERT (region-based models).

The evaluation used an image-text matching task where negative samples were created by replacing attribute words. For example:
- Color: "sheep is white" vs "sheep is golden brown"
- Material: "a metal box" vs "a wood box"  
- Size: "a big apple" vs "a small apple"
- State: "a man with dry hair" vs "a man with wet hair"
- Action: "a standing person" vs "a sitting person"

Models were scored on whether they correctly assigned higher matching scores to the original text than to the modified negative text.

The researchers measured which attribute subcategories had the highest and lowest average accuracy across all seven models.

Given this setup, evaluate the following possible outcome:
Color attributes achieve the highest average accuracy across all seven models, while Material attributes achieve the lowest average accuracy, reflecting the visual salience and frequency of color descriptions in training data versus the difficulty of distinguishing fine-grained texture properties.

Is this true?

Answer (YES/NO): NO